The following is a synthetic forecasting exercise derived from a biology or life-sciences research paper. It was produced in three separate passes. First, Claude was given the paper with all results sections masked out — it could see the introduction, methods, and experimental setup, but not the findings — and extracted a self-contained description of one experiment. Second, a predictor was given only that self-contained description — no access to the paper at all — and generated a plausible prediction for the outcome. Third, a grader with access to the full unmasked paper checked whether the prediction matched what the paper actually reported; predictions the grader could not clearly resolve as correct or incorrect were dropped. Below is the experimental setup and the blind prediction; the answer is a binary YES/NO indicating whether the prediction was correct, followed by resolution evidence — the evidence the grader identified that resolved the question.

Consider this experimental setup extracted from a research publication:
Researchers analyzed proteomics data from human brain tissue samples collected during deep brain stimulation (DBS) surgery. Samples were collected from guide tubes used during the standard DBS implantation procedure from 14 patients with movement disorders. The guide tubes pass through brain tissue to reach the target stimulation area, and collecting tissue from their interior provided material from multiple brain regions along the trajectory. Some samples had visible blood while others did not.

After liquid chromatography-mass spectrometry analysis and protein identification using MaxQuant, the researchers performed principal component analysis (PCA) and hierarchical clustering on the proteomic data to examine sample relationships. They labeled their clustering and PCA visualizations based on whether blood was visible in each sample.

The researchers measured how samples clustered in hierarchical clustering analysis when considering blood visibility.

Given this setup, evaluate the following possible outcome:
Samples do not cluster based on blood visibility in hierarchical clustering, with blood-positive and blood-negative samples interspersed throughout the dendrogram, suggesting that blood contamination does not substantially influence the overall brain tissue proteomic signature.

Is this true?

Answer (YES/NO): NO